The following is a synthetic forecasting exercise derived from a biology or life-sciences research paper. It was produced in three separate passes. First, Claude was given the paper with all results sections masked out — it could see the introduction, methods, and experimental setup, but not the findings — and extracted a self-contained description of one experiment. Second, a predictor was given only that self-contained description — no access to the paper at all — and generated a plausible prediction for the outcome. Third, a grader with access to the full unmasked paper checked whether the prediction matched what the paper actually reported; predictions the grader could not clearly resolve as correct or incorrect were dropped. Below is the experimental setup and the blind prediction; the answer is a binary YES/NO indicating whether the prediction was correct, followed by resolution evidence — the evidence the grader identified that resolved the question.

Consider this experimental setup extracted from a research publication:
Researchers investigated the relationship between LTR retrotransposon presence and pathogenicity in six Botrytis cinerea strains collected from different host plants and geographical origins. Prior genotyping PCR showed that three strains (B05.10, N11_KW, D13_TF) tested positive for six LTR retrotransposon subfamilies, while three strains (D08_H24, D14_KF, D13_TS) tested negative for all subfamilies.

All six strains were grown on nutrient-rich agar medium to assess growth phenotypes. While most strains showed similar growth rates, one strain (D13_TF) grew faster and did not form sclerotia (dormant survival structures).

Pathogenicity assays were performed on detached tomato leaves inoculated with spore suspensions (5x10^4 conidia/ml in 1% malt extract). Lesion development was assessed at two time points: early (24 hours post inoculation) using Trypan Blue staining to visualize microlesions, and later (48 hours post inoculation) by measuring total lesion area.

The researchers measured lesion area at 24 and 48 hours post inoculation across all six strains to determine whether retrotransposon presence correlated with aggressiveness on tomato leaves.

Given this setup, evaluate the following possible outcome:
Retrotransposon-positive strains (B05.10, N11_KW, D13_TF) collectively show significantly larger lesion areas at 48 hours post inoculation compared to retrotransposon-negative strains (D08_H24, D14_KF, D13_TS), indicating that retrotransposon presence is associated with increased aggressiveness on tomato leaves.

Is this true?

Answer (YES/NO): YES